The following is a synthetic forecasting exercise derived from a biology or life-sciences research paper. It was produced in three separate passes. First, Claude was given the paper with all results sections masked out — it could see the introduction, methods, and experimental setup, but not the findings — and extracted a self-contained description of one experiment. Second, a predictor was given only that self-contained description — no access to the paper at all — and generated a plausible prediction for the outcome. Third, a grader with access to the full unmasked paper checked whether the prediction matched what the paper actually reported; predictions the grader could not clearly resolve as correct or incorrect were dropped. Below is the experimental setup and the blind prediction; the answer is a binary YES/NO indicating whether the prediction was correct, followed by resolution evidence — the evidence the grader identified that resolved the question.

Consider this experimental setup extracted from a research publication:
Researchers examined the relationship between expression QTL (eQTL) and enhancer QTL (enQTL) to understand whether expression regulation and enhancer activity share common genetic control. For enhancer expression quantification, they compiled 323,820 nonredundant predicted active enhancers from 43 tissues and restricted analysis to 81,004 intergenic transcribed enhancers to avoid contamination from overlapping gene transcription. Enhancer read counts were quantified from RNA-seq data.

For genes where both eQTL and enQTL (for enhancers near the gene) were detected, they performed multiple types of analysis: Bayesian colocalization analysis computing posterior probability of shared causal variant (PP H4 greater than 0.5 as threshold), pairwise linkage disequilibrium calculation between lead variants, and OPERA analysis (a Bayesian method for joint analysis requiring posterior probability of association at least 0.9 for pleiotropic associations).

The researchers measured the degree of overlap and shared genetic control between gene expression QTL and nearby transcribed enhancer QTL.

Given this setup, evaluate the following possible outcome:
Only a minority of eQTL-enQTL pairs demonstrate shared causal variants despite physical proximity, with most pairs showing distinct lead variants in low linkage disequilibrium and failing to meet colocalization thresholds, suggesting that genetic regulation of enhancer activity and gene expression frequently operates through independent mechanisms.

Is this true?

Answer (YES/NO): YES